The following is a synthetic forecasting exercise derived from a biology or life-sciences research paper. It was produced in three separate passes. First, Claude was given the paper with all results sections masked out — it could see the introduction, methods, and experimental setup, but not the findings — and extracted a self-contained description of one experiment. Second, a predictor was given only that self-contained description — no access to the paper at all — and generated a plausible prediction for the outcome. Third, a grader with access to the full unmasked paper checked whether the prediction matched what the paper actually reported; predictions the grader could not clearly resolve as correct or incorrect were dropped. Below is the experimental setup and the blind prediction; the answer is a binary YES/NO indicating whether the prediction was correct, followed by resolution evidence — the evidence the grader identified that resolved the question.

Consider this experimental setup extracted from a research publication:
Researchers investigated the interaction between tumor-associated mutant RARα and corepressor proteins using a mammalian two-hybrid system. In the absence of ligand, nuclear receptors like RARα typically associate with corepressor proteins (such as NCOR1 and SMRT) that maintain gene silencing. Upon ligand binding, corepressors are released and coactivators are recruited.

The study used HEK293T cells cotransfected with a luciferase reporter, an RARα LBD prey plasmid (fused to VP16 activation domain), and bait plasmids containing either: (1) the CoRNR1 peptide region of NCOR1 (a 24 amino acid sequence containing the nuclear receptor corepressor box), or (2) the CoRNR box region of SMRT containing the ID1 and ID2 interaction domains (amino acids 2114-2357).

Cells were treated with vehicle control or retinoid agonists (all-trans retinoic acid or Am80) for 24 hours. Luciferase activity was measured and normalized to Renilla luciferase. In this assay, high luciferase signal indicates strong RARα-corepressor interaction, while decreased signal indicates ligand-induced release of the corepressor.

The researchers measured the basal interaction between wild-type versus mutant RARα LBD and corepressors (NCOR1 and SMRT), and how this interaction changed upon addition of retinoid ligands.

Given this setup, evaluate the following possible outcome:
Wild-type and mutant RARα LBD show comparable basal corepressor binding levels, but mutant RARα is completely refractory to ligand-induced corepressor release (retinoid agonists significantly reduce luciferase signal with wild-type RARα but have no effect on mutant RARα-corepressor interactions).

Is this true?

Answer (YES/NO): NO